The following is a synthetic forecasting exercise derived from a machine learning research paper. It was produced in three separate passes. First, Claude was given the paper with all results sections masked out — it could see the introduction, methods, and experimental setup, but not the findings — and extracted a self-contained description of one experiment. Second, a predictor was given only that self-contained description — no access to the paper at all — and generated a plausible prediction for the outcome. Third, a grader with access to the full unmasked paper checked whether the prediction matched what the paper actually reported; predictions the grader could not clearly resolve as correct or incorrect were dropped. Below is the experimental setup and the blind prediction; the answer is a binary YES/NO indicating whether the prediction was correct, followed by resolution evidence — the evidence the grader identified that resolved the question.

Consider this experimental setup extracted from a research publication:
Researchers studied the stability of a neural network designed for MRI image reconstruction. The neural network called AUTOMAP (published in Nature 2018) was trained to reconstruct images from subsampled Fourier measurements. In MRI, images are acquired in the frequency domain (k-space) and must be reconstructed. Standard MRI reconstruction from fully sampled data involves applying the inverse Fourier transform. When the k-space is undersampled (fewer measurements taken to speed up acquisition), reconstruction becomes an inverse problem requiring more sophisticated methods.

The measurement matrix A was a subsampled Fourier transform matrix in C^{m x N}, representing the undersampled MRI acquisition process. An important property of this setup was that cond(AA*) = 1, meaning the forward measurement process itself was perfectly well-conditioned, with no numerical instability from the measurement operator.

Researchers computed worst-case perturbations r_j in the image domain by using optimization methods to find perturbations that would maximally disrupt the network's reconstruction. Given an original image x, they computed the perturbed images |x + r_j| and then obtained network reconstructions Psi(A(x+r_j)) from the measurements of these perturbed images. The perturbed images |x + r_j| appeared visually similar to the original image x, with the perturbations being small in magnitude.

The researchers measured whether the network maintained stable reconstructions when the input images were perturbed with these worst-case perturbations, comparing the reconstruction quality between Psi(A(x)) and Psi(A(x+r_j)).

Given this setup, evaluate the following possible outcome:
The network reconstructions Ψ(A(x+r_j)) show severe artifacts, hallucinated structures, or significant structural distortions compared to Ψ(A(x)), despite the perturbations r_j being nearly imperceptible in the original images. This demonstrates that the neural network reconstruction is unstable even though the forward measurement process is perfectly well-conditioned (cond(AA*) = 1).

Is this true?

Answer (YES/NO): YES